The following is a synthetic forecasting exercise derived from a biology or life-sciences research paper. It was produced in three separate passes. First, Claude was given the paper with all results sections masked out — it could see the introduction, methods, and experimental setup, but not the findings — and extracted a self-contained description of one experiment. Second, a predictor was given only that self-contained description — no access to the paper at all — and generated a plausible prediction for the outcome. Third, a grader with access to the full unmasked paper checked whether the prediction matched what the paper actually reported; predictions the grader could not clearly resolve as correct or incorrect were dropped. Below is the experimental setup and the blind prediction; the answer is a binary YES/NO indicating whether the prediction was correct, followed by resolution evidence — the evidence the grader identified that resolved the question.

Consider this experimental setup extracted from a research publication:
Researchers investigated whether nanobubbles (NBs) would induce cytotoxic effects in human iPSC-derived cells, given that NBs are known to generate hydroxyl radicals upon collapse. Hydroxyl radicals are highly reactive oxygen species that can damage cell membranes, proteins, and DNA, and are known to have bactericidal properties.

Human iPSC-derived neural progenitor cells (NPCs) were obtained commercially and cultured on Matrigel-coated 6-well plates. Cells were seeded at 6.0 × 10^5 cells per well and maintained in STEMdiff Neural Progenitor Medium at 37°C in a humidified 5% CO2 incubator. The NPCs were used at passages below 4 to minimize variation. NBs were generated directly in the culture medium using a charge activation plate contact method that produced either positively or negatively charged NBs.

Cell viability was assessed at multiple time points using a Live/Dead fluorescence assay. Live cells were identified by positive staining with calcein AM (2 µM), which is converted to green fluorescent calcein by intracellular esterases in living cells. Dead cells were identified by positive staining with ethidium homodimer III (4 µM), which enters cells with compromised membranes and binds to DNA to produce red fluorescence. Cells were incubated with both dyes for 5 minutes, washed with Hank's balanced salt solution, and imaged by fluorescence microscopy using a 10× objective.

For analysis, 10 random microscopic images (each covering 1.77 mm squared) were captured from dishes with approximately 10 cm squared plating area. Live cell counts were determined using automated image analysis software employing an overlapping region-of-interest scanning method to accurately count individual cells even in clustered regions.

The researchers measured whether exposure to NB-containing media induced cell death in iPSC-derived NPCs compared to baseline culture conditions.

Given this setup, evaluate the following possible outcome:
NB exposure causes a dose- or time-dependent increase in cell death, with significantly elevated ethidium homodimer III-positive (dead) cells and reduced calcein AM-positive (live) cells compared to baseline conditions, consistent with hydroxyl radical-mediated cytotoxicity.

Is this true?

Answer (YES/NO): YES